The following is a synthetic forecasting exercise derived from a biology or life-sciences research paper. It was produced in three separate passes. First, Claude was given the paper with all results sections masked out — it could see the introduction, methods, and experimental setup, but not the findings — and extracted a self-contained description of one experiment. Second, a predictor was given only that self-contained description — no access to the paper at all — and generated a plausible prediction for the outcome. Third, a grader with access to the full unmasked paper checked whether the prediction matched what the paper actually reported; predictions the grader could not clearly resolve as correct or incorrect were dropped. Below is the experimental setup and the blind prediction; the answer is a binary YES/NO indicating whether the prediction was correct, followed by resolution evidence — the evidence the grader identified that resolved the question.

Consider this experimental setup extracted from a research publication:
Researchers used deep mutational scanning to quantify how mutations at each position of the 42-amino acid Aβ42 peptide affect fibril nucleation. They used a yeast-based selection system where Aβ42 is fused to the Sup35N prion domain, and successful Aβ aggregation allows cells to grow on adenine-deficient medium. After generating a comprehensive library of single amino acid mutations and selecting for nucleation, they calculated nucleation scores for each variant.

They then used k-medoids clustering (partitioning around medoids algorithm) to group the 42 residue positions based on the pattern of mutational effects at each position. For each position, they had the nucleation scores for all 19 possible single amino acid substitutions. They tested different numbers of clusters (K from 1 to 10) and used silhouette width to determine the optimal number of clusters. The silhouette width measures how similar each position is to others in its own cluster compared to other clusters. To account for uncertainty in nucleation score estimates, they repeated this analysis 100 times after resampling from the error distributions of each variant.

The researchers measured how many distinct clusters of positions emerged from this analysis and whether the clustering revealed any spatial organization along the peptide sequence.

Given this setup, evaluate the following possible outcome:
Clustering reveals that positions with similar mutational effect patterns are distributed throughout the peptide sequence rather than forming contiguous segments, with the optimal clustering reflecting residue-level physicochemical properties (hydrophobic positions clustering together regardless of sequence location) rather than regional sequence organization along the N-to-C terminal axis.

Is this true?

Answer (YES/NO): NO